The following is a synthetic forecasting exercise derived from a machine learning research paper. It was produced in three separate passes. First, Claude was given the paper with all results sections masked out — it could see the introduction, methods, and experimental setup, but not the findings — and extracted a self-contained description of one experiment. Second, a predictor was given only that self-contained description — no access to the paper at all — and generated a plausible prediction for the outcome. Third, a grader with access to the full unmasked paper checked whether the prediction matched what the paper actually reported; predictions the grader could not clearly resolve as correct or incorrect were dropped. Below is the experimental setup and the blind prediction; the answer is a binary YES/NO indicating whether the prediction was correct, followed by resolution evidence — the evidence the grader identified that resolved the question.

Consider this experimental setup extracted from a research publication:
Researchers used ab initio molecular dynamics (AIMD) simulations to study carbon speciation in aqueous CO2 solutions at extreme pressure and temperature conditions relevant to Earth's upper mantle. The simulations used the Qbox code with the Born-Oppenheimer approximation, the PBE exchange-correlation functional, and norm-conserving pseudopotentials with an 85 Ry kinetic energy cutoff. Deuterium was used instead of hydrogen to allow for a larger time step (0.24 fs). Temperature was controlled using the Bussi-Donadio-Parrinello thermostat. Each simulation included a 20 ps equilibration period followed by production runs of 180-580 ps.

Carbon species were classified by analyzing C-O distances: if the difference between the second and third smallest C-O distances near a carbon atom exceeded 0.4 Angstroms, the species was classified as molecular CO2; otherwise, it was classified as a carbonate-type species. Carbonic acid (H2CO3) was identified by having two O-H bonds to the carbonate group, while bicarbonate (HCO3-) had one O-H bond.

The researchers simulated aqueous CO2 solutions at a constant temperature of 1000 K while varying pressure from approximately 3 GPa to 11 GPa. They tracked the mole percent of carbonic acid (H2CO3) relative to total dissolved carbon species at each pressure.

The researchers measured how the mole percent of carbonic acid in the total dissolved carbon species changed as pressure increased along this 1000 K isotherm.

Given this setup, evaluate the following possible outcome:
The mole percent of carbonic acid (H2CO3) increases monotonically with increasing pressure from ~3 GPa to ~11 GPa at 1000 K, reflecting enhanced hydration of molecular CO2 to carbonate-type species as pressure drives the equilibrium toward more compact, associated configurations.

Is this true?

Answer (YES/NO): YES